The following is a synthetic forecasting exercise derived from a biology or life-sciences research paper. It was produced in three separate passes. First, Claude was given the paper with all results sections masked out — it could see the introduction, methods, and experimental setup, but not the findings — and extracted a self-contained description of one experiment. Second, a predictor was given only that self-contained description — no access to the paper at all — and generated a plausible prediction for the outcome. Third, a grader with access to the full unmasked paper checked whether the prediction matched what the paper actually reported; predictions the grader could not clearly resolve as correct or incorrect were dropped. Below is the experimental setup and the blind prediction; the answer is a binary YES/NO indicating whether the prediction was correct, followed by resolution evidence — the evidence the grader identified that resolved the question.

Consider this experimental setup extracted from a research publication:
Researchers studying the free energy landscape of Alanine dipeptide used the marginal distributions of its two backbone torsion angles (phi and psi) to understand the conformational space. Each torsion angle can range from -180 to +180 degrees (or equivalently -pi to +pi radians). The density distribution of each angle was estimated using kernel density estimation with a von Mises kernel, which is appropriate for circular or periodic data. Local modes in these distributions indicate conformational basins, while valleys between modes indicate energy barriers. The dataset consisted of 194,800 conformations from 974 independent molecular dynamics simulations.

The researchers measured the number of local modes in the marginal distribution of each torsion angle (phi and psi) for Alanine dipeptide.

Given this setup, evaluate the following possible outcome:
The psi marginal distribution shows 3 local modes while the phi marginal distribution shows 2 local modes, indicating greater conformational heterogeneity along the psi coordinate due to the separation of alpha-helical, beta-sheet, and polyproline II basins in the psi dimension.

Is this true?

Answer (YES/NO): NO